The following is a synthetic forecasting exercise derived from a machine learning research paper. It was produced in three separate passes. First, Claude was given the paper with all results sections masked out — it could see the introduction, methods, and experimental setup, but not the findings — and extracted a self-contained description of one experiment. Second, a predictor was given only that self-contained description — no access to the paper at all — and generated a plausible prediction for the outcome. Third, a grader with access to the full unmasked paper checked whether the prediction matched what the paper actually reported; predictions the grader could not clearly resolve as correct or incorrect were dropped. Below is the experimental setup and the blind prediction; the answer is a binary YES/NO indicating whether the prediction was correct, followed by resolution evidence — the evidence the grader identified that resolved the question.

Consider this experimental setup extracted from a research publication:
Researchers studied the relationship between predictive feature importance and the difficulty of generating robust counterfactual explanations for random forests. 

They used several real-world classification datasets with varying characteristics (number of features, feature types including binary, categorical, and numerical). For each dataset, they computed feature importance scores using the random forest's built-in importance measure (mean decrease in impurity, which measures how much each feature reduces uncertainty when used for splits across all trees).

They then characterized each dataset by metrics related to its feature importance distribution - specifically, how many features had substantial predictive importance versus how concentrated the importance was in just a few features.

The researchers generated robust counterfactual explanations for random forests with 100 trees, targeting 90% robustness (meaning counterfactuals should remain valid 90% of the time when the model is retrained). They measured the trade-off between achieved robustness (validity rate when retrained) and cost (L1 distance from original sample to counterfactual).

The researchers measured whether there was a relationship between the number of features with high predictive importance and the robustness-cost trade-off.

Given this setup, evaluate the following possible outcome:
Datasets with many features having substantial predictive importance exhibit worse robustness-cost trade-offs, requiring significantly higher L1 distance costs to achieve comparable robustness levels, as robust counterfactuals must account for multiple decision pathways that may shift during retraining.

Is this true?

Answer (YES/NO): YES